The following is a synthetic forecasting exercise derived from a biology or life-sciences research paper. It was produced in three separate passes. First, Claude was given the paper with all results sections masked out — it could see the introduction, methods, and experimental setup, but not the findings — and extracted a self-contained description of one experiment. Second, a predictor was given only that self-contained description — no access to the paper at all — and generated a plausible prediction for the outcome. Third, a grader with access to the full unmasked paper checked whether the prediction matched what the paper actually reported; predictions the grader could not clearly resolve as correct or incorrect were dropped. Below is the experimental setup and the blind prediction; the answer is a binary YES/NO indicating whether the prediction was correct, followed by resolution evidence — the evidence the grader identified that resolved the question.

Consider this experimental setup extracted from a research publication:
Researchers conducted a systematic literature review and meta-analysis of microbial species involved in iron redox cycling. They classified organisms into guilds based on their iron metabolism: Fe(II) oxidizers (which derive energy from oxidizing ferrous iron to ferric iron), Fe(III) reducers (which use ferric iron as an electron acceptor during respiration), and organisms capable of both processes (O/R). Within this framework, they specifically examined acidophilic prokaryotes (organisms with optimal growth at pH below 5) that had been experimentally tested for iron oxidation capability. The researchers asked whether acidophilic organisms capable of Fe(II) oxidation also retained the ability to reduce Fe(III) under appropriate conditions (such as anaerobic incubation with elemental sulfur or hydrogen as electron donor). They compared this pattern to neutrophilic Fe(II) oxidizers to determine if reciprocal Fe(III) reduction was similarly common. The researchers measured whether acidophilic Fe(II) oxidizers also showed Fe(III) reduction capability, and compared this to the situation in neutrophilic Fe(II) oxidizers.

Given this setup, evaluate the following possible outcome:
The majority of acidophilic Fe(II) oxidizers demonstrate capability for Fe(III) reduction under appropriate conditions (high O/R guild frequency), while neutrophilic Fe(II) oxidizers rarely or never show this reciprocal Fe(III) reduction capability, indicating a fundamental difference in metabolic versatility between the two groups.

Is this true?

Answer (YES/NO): YES